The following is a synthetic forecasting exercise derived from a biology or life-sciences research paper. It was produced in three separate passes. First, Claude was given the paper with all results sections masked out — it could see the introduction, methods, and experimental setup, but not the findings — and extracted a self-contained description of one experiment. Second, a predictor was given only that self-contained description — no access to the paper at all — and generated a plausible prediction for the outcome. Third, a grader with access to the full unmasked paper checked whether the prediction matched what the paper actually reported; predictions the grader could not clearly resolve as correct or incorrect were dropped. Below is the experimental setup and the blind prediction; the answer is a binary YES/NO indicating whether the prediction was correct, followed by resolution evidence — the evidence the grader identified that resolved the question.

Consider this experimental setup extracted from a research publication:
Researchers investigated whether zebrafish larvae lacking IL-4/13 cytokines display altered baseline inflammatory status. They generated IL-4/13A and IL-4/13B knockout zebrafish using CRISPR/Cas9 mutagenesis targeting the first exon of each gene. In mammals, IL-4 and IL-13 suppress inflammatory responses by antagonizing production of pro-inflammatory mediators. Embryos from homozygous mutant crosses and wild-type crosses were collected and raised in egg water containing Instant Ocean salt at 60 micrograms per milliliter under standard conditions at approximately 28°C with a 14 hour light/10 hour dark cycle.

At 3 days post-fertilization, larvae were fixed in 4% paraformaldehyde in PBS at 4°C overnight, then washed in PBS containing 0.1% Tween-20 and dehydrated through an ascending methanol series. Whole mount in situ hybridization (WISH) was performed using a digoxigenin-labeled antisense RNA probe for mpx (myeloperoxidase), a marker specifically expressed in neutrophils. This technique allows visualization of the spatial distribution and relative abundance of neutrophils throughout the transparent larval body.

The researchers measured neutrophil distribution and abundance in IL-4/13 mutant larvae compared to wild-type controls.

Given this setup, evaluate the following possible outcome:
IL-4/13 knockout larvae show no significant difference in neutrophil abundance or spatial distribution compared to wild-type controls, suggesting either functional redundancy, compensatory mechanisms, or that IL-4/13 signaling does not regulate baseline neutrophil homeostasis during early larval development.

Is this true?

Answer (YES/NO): YES